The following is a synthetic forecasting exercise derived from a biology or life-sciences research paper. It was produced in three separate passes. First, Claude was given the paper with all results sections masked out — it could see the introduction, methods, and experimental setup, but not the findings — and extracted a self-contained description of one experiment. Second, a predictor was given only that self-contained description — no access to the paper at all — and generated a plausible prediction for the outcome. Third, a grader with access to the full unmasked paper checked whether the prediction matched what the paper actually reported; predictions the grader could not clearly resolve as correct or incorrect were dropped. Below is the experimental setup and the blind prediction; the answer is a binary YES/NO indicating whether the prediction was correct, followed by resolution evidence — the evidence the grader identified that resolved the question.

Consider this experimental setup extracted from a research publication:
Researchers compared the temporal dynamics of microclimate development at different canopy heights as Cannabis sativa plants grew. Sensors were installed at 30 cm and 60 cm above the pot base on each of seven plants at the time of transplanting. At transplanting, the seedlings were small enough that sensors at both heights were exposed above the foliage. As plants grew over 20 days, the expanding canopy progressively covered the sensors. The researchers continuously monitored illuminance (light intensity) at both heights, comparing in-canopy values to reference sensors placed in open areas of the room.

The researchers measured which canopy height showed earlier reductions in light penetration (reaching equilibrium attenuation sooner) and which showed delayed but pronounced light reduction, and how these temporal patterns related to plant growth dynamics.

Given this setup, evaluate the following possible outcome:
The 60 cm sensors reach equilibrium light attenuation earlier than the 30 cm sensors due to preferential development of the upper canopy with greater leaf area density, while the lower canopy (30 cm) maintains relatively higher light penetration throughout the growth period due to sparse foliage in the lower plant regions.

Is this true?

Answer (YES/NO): NO